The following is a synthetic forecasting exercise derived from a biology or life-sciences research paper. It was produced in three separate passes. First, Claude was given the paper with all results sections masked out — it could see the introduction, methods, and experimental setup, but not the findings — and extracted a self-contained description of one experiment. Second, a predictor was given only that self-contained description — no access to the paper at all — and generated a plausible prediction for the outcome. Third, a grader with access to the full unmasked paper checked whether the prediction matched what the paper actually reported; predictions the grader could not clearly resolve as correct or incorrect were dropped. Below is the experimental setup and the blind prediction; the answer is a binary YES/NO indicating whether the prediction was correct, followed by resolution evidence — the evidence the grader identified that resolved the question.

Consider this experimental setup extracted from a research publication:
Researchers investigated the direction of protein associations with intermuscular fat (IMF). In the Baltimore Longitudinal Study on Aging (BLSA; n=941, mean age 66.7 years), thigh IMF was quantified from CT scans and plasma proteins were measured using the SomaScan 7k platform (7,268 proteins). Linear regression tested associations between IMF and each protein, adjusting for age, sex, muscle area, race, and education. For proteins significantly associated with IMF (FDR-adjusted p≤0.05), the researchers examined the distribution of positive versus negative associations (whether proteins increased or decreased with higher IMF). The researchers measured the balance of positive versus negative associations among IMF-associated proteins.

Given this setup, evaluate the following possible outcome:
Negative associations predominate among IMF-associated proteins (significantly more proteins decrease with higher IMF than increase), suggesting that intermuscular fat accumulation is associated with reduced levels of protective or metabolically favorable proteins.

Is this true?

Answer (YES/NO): YES